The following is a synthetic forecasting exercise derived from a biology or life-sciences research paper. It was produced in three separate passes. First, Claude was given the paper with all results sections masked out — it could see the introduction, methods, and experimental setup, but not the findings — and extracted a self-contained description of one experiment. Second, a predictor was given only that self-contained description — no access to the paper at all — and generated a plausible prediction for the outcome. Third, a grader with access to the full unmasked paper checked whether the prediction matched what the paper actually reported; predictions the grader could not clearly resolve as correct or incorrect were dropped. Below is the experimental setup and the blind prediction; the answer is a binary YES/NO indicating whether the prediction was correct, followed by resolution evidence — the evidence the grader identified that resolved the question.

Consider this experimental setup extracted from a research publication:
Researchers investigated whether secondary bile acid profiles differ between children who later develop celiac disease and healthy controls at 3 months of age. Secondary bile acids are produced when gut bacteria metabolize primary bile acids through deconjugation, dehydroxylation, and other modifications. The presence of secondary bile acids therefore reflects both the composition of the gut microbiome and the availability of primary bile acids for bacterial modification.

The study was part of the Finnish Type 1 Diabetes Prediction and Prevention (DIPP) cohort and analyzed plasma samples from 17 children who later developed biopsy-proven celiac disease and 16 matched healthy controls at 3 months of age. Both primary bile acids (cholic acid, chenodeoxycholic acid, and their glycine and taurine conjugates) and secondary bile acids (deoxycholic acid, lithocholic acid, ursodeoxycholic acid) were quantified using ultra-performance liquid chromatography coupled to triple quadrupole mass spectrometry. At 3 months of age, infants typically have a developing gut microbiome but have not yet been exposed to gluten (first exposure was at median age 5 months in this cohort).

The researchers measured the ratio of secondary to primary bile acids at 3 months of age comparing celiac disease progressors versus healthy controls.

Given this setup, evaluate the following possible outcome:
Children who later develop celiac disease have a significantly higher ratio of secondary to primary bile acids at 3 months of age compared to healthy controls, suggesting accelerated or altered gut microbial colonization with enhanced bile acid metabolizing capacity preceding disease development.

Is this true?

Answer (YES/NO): NO